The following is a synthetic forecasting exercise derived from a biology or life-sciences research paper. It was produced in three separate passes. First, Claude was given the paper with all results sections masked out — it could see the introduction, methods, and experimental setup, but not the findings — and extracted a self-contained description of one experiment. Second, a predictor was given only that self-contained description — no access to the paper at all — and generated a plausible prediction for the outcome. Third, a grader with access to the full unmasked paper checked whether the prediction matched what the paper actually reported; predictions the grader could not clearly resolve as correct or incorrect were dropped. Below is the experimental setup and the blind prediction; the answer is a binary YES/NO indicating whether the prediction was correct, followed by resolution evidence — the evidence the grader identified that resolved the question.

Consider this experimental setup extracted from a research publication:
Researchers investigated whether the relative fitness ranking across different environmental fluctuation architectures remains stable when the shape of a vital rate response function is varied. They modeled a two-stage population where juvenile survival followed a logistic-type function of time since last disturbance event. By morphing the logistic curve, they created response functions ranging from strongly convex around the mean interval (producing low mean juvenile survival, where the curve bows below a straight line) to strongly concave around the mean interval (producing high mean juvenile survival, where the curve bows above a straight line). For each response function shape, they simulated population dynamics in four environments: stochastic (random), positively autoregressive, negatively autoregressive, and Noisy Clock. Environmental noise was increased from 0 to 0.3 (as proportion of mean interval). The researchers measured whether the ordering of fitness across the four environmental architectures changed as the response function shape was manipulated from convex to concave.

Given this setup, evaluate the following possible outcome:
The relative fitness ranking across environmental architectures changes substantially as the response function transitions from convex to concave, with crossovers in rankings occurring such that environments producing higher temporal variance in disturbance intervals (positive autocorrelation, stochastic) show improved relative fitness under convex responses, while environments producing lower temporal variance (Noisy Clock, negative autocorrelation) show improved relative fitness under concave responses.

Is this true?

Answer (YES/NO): NO